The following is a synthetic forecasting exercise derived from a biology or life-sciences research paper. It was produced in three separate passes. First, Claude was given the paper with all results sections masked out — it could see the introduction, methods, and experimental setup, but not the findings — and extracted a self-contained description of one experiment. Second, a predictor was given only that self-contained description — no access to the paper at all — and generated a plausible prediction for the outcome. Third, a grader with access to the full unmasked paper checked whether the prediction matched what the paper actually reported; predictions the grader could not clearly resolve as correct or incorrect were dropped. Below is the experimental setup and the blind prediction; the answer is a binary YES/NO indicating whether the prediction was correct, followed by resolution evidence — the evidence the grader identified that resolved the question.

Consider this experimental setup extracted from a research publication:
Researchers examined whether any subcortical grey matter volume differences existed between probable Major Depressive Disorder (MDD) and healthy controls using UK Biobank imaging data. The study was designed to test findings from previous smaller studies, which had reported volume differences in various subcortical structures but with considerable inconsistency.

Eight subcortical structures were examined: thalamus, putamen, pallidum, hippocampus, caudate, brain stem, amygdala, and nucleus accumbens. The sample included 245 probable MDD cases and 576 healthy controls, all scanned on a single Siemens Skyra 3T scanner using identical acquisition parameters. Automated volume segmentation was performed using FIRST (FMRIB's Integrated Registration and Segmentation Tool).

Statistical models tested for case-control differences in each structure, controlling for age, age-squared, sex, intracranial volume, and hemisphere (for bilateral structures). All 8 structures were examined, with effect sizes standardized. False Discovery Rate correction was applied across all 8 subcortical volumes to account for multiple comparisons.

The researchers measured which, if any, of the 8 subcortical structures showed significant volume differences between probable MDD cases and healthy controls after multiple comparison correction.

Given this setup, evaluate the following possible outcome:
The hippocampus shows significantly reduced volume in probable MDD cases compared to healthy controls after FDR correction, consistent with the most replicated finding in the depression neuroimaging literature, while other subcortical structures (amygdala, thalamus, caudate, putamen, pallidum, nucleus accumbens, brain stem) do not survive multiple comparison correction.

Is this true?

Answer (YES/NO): NO